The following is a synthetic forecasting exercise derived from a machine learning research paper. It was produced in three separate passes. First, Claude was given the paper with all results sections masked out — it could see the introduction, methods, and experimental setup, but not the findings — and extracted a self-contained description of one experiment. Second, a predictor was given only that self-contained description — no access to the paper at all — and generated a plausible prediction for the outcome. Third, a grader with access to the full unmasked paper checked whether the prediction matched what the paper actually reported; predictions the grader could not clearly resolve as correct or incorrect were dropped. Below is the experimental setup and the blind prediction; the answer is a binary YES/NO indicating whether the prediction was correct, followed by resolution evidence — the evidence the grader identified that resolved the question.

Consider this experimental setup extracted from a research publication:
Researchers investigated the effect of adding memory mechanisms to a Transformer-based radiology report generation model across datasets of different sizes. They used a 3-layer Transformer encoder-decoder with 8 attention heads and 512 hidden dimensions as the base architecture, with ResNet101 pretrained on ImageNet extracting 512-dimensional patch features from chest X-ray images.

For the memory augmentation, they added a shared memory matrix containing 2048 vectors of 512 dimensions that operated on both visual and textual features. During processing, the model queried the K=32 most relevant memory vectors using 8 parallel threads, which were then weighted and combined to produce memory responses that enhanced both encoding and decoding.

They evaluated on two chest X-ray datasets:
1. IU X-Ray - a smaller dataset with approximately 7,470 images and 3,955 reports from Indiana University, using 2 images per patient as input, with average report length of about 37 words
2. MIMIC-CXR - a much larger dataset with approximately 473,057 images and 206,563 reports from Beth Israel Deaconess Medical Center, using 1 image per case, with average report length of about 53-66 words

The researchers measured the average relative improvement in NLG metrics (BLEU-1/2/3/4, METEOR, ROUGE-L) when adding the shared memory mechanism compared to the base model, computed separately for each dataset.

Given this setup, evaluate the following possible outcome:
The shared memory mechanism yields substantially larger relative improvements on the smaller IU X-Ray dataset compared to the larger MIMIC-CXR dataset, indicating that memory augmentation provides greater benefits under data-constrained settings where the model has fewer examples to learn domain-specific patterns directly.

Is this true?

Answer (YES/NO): NO